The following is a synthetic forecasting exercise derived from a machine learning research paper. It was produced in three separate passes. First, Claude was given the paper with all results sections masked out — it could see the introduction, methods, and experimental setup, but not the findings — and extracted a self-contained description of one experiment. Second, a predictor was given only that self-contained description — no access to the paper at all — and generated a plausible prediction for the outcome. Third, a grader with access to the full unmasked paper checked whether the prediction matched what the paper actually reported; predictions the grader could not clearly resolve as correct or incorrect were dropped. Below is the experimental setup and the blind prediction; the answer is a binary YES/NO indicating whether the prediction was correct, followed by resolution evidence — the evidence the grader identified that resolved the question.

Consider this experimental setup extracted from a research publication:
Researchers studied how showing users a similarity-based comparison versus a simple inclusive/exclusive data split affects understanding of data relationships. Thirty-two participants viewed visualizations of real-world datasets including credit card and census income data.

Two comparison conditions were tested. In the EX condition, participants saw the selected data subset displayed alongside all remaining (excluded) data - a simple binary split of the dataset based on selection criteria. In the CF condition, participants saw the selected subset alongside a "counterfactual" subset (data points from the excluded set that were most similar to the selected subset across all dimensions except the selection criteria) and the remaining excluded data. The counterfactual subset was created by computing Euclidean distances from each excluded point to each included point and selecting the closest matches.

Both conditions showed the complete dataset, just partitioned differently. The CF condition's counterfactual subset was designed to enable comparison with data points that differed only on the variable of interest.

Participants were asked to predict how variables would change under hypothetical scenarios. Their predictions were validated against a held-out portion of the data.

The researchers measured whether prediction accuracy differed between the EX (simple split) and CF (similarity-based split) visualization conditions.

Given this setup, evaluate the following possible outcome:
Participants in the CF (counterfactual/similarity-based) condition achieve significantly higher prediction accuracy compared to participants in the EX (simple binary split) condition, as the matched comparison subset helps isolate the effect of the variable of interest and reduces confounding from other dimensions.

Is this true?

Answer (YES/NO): NO